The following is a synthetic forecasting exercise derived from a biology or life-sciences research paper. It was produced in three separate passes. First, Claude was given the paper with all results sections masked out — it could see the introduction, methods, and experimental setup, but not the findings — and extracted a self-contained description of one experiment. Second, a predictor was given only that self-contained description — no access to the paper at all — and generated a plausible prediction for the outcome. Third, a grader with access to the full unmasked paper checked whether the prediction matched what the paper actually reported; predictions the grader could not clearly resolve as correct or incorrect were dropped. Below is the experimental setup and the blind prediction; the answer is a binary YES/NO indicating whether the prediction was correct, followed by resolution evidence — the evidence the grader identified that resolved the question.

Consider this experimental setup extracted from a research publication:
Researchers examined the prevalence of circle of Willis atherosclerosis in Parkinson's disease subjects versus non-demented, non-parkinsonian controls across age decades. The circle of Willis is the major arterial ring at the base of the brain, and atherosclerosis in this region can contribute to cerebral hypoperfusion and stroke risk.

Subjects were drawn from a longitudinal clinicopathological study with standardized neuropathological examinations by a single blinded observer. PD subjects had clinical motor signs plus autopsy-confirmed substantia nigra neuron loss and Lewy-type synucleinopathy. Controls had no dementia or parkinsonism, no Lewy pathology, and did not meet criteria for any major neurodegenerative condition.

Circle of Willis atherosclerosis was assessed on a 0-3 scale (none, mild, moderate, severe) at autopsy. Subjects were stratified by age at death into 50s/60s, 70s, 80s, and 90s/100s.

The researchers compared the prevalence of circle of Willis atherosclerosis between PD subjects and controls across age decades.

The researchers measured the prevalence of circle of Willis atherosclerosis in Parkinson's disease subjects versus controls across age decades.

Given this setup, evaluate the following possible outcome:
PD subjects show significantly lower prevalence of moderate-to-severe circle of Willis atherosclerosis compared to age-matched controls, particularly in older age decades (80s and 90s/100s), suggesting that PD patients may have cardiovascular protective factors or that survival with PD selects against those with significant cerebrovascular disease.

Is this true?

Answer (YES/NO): NO